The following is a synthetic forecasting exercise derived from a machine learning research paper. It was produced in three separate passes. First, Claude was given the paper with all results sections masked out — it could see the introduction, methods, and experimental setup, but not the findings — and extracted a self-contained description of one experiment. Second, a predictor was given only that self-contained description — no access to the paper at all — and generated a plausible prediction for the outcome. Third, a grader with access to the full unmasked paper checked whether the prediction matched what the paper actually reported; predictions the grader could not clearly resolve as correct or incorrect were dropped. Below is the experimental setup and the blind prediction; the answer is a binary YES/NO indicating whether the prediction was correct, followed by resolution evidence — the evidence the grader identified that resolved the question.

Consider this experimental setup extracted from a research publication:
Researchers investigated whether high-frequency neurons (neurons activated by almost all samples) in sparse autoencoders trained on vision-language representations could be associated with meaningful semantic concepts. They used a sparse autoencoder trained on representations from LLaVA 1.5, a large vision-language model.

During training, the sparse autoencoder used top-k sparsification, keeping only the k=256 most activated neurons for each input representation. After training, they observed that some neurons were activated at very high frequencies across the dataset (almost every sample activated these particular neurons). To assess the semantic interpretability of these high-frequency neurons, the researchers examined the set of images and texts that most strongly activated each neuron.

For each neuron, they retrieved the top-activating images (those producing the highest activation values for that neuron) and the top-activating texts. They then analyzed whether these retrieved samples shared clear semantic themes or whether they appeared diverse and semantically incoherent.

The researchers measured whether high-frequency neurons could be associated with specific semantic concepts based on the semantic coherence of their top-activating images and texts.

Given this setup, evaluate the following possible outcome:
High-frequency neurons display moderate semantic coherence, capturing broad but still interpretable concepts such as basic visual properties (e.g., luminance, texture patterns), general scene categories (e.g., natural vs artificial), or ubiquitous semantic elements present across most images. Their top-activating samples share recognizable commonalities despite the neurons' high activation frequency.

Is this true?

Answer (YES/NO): NO